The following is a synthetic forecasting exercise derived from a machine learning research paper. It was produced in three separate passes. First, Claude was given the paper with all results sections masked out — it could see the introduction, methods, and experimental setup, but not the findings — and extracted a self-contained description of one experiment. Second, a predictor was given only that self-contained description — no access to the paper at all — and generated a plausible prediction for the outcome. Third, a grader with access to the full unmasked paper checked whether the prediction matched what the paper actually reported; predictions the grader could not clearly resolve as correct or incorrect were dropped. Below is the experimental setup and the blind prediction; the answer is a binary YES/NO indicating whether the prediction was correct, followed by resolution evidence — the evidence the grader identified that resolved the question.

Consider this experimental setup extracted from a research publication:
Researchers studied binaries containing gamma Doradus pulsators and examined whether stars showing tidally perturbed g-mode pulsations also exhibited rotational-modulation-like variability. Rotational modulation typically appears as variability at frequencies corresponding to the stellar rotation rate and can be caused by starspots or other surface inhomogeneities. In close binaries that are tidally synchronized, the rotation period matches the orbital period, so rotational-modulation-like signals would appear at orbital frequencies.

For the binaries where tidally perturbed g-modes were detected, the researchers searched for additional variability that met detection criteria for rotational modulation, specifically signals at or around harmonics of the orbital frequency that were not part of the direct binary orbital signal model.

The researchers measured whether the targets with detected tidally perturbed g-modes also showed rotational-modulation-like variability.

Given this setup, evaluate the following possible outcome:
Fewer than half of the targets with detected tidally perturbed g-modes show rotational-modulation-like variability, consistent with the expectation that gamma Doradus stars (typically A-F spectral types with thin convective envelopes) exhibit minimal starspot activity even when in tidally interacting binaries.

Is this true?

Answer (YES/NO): NO